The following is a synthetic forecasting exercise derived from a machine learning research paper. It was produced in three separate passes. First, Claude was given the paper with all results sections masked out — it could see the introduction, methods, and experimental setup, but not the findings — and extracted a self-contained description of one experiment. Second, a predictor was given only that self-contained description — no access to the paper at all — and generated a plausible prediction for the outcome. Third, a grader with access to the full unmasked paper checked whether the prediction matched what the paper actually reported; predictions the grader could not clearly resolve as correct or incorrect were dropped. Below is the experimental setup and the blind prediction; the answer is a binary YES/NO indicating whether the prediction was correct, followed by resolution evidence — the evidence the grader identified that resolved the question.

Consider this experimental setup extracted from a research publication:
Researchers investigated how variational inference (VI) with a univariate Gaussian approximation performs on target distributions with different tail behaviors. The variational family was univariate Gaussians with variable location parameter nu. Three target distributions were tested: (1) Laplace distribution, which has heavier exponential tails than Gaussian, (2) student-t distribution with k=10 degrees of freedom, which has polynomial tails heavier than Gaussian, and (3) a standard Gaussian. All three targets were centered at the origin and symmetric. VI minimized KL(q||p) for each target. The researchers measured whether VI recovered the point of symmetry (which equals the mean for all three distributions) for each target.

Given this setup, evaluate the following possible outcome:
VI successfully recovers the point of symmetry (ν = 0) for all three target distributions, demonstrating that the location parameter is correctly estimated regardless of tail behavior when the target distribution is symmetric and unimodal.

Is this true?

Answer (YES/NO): YES